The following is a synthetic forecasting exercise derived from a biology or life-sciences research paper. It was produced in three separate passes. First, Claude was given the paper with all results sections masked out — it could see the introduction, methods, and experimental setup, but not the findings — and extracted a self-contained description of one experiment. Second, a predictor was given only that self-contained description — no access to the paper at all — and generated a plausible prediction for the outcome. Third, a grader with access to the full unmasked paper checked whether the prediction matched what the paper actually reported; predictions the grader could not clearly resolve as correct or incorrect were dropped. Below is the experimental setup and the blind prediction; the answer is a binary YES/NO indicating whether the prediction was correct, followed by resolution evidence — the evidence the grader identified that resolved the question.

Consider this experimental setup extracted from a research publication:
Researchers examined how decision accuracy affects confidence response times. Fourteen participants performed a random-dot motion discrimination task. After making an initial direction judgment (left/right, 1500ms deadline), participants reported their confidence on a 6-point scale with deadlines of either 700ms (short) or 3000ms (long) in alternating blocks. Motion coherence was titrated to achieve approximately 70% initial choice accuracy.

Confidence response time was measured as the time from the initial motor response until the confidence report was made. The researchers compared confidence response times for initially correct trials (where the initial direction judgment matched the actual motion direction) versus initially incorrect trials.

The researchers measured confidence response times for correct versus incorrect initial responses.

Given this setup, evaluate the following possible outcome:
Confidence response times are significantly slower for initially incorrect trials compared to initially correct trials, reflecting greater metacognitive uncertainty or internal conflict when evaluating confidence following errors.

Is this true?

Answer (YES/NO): YES